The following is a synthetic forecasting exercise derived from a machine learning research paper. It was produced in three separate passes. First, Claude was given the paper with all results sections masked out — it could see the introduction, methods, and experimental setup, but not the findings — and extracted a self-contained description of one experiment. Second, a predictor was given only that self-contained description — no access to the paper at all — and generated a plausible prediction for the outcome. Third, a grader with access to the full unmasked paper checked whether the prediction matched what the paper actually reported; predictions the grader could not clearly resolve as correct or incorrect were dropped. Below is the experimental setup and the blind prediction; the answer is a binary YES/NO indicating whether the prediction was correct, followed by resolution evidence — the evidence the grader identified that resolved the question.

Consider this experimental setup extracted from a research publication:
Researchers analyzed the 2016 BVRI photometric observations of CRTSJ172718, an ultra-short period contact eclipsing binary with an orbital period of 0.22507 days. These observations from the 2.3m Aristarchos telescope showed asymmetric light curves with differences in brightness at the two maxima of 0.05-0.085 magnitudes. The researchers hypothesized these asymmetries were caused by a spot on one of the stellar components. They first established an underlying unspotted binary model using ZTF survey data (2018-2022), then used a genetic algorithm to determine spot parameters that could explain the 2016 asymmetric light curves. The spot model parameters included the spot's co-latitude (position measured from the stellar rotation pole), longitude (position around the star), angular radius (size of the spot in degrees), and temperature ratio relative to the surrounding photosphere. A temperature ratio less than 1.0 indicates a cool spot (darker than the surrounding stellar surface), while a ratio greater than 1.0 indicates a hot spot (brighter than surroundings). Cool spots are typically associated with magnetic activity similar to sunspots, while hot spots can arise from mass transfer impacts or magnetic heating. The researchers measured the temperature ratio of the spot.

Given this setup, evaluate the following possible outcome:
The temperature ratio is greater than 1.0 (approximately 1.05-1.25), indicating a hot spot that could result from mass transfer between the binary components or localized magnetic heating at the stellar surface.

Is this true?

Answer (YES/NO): NO